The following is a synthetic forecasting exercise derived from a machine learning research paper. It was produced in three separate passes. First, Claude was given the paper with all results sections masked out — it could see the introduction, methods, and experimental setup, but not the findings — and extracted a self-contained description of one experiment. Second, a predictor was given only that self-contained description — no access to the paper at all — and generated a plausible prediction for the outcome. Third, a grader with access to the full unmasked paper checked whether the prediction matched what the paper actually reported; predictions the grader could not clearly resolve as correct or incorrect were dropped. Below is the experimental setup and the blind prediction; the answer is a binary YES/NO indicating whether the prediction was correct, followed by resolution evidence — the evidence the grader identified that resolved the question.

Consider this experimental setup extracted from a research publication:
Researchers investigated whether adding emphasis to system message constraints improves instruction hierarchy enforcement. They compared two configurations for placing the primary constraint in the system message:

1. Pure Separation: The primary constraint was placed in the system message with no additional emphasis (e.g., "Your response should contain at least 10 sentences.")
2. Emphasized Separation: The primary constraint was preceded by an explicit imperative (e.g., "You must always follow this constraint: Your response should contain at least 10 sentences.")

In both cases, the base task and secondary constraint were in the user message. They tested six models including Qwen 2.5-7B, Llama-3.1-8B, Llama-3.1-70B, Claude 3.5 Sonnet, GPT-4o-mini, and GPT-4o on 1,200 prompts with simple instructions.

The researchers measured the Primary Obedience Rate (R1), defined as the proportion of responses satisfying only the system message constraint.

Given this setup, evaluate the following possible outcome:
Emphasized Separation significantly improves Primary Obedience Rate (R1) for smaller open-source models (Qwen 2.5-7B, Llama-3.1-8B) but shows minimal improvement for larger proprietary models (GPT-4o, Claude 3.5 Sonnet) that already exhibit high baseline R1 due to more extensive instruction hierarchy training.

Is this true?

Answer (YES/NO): NO